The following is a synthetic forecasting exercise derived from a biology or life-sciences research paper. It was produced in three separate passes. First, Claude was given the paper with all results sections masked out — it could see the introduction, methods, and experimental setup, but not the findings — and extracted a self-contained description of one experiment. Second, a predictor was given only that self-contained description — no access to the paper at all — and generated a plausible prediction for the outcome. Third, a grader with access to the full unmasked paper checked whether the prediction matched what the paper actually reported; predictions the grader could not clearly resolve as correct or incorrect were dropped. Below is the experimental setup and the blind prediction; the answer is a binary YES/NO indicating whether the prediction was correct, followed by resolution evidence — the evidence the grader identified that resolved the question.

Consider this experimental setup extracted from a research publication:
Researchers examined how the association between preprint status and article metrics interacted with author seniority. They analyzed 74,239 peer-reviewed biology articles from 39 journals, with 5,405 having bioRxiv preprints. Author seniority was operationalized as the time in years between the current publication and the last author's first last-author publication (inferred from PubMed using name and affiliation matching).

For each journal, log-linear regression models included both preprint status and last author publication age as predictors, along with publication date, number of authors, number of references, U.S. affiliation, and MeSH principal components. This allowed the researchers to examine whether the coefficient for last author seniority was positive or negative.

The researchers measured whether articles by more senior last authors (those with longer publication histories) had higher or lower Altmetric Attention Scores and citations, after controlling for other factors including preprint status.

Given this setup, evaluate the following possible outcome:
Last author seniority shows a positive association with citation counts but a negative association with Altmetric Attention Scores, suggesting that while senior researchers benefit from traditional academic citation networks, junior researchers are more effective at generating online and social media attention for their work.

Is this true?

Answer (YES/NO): NO